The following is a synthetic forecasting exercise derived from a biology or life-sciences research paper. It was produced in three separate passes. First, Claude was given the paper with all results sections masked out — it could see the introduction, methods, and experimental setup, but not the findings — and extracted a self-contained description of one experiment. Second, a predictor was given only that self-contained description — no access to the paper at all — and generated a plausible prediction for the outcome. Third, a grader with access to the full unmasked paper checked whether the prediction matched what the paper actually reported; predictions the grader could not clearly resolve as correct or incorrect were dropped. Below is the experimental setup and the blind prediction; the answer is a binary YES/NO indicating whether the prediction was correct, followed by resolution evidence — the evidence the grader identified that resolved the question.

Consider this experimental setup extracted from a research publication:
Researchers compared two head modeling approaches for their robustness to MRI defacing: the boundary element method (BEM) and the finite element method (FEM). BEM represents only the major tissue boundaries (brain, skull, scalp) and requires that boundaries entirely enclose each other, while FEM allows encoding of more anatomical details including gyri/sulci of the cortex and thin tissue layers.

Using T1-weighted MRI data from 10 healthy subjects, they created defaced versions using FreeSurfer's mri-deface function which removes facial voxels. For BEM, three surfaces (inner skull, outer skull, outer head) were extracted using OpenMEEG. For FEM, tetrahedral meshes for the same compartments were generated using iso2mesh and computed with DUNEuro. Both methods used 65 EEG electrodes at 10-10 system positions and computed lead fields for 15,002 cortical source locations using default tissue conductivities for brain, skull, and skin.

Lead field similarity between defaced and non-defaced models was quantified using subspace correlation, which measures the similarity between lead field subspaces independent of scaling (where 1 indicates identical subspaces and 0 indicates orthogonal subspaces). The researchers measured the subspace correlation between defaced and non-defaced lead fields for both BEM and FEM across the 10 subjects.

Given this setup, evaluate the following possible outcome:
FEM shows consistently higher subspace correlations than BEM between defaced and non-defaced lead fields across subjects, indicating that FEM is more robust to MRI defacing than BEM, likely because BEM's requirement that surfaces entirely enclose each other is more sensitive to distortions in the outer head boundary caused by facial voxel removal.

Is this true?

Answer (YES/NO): NO